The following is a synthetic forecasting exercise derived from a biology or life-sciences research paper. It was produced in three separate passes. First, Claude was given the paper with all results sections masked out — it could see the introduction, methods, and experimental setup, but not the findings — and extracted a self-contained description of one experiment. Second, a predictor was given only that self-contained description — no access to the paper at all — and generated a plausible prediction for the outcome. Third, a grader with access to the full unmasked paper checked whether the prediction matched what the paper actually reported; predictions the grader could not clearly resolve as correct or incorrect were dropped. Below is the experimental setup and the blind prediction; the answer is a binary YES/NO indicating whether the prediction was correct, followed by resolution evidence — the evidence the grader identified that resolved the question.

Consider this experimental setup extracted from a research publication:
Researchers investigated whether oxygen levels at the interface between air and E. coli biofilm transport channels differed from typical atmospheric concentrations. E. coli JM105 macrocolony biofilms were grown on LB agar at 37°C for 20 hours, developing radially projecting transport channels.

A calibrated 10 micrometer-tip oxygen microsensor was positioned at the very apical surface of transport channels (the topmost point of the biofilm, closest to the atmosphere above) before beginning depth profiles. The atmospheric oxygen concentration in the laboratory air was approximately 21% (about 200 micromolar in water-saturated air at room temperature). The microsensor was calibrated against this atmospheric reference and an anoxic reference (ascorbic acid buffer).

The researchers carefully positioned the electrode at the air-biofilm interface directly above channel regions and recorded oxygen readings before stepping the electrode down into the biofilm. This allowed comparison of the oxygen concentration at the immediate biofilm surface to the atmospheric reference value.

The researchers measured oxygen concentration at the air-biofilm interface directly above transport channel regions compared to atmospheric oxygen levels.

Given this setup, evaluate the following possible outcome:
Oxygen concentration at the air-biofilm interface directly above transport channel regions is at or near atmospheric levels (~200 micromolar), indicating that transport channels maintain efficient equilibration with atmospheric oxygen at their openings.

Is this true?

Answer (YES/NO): NO